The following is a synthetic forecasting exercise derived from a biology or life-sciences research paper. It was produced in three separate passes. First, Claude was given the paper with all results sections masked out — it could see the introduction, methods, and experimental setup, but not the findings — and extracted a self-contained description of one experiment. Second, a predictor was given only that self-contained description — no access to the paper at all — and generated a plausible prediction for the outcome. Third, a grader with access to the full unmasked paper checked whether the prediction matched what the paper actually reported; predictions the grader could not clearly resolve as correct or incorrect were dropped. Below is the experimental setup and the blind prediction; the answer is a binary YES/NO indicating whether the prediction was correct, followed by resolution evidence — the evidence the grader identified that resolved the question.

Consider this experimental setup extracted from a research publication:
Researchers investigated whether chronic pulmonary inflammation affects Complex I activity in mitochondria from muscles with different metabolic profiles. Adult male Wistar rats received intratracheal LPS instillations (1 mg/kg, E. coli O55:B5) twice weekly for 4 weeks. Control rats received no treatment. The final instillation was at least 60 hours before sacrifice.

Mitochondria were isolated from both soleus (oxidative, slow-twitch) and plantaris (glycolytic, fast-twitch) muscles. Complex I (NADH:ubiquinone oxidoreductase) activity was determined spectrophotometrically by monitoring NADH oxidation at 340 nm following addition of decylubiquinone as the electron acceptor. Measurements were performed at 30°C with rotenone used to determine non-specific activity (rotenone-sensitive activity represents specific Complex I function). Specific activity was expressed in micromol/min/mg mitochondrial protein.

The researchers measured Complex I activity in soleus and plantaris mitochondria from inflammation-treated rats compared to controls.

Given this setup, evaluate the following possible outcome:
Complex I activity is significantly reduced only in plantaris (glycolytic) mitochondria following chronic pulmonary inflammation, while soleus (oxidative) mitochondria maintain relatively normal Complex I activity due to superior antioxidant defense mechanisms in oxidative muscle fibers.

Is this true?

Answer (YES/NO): NO